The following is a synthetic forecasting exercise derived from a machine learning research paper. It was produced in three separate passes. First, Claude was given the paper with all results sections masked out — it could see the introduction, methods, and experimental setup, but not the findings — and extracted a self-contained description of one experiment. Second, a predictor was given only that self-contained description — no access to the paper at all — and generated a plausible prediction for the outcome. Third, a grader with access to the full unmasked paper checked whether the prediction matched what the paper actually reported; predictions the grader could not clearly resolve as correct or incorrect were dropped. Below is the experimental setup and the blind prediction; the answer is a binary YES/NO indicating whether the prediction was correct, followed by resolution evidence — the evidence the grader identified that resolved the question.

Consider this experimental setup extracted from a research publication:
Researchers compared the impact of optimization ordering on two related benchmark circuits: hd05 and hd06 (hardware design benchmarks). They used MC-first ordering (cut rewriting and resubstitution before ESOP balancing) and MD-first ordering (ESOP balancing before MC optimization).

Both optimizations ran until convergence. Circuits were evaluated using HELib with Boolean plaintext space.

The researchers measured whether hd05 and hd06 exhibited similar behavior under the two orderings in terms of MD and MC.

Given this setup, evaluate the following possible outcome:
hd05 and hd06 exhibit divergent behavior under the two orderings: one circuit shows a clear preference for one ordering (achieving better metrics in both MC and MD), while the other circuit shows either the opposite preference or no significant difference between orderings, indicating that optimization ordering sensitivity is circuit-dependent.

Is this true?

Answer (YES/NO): NO